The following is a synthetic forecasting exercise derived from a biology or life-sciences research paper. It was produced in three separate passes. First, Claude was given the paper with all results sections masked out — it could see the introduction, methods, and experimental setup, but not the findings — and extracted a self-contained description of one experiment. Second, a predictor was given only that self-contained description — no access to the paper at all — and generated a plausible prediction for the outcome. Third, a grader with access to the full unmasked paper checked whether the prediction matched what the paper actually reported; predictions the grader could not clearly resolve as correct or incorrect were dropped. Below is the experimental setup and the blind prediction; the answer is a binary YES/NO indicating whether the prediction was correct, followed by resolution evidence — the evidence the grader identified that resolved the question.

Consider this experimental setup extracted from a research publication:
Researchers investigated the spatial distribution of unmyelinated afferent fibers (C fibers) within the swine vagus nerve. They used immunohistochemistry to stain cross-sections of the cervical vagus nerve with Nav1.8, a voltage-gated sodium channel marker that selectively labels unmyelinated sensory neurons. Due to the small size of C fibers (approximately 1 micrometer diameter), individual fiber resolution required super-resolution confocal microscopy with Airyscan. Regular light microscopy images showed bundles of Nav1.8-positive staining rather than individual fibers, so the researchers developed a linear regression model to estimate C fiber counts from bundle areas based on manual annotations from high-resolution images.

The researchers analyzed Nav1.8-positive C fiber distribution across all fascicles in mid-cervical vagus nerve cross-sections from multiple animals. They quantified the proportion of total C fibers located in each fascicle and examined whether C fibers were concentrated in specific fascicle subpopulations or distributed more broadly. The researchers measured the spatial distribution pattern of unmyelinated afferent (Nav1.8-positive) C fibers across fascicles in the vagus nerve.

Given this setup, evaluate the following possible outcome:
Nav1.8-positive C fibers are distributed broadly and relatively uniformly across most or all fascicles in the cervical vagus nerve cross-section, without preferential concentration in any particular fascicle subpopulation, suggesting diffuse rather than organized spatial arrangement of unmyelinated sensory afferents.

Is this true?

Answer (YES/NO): YES